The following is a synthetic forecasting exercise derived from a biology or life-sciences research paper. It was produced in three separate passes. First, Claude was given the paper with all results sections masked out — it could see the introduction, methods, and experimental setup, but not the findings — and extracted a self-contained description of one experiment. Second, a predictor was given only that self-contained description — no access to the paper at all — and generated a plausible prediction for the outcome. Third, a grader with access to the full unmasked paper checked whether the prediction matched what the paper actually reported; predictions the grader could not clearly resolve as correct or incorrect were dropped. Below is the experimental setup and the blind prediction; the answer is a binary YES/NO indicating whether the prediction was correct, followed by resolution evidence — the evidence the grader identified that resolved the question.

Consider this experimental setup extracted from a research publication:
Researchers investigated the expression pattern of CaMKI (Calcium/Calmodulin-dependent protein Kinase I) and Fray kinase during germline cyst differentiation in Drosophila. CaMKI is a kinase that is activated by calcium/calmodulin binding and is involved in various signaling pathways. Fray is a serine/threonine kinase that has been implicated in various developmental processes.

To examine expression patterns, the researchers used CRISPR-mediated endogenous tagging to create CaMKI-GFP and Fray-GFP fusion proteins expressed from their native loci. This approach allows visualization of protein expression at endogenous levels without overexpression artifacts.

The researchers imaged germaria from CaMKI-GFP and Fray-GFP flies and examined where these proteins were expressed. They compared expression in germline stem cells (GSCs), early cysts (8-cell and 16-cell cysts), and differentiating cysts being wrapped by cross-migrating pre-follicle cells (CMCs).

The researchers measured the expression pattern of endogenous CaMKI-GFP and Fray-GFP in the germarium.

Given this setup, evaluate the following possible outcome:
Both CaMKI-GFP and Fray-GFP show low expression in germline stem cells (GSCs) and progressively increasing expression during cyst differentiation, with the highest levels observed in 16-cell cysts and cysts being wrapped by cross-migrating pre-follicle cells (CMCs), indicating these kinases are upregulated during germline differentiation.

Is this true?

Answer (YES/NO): NO